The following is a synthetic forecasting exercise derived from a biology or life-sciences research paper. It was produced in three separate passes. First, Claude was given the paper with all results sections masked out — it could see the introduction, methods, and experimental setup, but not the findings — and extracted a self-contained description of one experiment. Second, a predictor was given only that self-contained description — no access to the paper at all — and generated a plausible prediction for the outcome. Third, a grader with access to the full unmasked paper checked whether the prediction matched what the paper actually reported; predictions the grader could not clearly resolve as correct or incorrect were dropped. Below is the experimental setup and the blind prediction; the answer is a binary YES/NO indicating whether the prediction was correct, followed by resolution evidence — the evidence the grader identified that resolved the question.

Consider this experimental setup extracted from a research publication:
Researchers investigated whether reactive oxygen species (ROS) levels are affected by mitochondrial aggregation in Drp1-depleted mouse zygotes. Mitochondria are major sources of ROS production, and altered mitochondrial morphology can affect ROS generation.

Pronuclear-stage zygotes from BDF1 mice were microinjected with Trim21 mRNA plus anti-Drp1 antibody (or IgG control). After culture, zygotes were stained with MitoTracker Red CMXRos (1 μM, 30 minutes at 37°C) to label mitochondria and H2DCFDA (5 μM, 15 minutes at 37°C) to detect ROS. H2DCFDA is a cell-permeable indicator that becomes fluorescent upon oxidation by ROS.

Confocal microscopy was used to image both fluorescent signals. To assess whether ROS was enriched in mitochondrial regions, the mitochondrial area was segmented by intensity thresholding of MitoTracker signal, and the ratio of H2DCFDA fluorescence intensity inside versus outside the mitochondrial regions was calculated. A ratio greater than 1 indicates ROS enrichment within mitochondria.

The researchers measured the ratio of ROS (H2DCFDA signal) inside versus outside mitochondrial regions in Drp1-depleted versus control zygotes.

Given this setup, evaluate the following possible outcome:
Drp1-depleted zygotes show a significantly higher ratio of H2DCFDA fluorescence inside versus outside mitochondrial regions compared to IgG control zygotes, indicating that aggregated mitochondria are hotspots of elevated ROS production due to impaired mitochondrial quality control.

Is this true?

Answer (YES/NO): YES